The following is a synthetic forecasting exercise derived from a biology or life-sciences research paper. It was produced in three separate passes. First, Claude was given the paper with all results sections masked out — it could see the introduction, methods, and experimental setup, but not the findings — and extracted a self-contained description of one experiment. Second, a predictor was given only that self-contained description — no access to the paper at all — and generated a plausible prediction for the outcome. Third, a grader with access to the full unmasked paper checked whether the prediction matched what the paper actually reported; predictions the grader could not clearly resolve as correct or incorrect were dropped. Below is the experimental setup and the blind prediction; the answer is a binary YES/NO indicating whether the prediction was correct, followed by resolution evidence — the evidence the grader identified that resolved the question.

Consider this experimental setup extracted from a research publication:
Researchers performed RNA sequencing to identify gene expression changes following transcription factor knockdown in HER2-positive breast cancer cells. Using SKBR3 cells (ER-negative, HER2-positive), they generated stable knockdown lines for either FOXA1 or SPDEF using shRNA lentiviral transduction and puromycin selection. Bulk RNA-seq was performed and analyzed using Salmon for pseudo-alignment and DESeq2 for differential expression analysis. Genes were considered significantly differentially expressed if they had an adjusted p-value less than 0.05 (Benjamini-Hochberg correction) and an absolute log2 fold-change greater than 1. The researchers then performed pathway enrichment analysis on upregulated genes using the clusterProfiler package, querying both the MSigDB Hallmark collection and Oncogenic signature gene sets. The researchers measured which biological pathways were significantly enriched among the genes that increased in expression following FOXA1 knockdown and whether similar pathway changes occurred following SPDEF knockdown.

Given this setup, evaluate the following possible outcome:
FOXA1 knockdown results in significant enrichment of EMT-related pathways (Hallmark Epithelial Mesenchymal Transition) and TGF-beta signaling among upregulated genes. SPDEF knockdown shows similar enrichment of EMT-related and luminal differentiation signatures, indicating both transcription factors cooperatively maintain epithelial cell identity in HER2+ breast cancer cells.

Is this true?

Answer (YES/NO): NO